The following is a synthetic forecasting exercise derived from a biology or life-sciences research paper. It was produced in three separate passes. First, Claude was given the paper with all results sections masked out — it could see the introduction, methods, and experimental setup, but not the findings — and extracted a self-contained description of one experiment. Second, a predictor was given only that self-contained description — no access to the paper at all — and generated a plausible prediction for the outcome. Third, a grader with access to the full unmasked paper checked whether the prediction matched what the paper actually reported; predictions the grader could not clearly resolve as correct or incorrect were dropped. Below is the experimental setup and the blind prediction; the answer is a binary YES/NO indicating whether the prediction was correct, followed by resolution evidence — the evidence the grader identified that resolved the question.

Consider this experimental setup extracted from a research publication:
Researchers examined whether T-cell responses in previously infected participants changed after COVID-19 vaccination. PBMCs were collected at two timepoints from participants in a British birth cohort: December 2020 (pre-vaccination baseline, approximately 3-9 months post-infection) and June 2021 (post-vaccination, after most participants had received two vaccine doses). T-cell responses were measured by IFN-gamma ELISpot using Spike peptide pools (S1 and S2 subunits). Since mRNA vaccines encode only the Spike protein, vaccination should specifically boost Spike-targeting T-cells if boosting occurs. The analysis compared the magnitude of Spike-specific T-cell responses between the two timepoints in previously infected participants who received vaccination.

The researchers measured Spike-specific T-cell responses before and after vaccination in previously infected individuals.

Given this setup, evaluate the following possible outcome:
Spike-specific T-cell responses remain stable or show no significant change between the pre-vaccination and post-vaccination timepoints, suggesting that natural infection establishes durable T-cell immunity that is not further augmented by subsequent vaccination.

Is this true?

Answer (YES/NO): NO